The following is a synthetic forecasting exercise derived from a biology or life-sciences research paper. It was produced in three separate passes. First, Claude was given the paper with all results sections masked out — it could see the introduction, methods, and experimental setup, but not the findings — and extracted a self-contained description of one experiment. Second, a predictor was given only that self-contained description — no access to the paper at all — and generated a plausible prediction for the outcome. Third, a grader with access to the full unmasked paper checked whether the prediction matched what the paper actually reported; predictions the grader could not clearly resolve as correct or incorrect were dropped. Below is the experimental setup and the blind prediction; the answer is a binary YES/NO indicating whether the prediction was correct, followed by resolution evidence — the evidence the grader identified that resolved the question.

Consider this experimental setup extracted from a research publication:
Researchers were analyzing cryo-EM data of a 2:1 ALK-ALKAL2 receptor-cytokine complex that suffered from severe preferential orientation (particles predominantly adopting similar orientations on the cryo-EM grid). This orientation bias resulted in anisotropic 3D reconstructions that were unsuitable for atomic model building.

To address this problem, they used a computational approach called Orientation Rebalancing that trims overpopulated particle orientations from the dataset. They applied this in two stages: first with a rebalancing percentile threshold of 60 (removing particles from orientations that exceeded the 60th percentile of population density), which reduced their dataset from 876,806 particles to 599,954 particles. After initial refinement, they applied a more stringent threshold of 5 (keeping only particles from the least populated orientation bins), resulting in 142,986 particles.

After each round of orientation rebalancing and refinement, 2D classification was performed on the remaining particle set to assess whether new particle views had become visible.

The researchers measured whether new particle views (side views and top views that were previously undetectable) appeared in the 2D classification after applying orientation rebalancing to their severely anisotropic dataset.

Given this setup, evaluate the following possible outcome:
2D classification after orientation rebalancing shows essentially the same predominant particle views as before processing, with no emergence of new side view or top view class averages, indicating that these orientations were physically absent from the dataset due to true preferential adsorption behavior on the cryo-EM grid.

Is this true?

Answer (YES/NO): NO